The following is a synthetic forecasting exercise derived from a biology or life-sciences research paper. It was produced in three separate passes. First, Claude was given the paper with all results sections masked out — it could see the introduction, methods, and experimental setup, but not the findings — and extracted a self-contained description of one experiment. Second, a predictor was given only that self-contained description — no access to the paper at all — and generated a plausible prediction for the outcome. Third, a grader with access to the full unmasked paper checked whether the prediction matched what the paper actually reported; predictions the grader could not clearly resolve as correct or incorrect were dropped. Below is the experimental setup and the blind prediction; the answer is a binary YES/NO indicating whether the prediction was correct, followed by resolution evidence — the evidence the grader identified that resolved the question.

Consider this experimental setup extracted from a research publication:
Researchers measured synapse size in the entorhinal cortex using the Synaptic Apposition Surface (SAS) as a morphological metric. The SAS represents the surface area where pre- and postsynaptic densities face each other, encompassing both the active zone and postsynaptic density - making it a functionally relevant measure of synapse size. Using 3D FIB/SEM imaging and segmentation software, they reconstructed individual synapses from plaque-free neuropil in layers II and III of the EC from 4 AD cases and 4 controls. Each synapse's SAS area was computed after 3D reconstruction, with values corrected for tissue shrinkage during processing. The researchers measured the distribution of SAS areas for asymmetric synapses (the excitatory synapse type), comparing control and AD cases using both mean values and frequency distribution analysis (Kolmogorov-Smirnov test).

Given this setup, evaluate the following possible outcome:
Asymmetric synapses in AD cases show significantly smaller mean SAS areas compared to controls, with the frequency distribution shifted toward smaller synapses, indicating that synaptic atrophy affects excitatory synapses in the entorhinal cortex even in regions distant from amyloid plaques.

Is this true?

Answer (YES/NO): NO